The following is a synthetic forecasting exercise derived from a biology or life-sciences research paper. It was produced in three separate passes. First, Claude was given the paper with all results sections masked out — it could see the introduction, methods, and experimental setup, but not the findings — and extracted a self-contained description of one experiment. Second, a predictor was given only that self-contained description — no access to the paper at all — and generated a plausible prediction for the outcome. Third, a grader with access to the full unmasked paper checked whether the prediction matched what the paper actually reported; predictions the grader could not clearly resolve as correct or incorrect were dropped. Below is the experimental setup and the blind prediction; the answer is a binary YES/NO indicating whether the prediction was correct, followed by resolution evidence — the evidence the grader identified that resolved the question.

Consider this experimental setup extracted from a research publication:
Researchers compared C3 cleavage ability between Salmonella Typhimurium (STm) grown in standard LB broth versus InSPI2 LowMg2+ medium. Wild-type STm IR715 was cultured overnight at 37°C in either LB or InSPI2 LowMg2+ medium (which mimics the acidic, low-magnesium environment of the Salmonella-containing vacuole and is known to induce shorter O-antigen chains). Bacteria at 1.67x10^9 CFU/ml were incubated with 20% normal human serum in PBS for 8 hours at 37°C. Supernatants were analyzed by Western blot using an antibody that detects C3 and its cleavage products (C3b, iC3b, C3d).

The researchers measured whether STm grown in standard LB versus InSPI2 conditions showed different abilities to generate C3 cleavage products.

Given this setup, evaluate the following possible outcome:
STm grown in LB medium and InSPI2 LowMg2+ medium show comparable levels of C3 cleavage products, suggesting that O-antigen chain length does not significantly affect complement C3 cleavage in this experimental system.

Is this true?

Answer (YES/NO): NO